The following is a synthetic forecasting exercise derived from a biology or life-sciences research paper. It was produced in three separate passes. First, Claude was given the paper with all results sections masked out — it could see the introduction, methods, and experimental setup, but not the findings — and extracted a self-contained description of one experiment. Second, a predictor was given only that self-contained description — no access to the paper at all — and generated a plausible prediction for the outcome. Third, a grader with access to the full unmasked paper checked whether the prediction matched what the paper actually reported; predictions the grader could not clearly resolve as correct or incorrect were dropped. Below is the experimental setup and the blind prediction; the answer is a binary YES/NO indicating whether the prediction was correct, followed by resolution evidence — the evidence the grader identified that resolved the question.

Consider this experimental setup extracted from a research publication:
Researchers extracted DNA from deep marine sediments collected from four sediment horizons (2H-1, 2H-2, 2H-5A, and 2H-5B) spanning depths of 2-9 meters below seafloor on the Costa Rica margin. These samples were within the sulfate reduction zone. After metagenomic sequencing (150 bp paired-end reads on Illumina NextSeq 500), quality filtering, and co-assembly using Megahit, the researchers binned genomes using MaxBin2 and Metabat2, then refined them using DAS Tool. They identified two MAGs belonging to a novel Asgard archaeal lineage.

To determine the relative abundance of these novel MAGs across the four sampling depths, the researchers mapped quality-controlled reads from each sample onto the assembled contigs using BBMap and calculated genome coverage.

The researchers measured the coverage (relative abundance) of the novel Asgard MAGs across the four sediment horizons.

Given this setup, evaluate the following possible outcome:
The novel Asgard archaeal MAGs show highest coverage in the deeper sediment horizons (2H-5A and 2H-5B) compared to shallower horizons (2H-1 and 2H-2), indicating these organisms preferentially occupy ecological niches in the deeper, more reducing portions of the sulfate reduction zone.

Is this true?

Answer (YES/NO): NO